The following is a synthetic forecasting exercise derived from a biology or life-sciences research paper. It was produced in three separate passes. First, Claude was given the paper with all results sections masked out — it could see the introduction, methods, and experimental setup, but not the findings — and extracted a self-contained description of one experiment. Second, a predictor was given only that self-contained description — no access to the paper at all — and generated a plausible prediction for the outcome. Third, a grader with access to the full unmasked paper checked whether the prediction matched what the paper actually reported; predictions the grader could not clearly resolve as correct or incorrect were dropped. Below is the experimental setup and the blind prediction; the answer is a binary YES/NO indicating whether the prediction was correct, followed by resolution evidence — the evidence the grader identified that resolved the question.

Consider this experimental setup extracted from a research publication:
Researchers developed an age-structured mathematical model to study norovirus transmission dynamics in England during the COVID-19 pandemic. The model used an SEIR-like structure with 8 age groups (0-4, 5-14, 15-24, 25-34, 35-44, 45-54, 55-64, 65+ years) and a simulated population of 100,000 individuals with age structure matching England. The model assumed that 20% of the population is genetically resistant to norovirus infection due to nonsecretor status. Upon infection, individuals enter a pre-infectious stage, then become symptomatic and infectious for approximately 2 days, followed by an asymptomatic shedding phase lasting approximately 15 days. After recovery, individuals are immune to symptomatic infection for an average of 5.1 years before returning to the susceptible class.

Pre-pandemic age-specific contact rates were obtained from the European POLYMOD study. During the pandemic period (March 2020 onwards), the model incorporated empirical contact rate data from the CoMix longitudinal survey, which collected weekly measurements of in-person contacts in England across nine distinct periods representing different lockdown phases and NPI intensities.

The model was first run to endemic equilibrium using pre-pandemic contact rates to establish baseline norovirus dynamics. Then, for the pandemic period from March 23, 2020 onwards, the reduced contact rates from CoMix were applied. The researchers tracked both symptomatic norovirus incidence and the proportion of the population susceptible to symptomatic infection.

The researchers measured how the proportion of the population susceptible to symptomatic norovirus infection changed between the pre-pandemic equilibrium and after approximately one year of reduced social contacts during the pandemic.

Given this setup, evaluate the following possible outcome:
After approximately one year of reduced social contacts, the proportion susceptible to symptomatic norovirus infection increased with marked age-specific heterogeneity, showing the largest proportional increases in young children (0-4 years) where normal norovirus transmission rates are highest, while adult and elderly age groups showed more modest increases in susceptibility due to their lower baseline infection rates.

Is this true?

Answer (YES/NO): NO